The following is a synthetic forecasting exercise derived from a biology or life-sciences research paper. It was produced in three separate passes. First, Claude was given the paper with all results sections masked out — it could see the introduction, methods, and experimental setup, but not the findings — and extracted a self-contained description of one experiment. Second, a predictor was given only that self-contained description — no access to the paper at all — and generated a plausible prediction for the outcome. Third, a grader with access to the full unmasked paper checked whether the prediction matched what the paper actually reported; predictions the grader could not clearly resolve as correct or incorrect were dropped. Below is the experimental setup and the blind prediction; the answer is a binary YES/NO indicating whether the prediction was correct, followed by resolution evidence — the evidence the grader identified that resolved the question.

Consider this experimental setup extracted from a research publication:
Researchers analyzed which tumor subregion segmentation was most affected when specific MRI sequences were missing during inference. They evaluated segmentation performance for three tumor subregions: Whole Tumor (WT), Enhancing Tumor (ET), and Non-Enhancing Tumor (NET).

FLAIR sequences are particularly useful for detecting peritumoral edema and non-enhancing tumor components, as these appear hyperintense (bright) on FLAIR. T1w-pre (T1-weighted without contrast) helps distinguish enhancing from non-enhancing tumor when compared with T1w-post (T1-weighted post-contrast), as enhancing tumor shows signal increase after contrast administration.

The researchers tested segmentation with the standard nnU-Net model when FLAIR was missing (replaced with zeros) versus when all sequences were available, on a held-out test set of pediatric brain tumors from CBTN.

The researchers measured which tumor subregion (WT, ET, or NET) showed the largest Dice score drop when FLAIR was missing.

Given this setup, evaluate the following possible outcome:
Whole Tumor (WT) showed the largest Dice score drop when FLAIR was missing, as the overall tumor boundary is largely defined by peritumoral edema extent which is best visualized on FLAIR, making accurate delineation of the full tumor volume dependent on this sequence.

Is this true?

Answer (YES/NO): NO